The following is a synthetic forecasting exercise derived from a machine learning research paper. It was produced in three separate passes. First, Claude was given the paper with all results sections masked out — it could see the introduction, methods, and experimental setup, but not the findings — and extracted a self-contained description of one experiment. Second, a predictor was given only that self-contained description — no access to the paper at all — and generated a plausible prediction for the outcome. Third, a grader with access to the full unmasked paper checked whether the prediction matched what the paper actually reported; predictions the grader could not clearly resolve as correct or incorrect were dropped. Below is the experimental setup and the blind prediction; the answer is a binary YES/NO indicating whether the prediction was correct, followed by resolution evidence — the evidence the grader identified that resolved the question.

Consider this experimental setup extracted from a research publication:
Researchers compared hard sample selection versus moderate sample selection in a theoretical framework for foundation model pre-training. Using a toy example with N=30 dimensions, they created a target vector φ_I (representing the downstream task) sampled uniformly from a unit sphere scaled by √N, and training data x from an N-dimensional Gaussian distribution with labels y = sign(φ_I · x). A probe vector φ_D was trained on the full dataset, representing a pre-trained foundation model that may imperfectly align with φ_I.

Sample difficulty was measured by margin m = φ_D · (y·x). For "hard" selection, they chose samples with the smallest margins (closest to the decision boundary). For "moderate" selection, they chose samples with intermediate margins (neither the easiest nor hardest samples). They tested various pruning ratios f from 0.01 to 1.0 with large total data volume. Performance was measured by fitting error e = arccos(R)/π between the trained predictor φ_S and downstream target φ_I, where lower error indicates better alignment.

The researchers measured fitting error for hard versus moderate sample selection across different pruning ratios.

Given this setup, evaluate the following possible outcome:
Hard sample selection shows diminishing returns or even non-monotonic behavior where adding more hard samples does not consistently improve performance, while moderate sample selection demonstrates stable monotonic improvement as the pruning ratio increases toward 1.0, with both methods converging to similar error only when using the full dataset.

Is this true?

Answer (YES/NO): NO